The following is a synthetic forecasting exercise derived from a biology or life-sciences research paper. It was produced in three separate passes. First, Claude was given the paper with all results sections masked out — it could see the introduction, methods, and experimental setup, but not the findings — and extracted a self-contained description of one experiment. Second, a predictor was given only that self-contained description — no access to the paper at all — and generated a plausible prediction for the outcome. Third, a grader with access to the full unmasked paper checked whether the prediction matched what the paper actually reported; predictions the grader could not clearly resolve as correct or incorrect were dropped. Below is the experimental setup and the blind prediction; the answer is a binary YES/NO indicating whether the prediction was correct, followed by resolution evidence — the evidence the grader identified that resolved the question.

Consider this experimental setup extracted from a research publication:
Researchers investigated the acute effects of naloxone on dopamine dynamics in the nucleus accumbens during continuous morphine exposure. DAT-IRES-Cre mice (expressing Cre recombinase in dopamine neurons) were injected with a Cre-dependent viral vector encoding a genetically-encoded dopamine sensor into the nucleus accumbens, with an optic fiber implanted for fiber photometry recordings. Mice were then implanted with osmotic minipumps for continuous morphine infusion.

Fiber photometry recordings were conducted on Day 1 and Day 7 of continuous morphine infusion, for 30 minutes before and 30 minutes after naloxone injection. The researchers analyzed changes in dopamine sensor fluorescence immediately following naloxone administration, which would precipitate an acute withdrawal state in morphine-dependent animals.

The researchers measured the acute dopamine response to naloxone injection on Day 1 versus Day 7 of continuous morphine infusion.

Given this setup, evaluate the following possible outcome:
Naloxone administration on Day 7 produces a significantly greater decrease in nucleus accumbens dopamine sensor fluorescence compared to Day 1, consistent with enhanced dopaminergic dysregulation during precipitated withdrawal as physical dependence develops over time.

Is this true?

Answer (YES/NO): NO